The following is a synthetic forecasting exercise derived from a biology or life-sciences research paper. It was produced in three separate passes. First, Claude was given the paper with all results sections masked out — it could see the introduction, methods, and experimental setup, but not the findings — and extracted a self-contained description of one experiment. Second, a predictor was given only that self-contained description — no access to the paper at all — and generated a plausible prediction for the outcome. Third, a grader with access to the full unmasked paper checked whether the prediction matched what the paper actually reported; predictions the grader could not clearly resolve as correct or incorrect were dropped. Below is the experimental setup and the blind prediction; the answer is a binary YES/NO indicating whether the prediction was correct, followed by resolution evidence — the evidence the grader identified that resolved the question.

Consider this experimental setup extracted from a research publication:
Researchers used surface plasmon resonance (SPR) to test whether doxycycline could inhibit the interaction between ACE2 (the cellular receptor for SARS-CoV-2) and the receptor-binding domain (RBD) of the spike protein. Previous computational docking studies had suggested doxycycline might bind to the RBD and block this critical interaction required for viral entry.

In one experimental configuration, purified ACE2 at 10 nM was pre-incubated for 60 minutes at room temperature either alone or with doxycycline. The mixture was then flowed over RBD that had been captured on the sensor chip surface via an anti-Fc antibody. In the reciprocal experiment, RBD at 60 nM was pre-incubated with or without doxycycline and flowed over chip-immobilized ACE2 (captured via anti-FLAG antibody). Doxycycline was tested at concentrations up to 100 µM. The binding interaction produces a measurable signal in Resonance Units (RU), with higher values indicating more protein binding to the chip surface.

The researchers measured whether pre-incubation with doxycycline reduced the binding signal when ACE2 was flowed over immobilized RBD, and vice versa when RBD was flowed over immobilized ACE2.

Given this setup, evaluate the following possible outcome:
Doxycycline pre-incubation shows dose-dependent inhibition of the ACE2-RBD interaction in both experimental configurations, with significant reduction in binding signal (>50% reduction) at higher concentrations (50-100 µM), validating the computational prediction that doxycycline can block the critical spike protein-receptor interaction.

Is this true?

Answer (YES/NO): NO